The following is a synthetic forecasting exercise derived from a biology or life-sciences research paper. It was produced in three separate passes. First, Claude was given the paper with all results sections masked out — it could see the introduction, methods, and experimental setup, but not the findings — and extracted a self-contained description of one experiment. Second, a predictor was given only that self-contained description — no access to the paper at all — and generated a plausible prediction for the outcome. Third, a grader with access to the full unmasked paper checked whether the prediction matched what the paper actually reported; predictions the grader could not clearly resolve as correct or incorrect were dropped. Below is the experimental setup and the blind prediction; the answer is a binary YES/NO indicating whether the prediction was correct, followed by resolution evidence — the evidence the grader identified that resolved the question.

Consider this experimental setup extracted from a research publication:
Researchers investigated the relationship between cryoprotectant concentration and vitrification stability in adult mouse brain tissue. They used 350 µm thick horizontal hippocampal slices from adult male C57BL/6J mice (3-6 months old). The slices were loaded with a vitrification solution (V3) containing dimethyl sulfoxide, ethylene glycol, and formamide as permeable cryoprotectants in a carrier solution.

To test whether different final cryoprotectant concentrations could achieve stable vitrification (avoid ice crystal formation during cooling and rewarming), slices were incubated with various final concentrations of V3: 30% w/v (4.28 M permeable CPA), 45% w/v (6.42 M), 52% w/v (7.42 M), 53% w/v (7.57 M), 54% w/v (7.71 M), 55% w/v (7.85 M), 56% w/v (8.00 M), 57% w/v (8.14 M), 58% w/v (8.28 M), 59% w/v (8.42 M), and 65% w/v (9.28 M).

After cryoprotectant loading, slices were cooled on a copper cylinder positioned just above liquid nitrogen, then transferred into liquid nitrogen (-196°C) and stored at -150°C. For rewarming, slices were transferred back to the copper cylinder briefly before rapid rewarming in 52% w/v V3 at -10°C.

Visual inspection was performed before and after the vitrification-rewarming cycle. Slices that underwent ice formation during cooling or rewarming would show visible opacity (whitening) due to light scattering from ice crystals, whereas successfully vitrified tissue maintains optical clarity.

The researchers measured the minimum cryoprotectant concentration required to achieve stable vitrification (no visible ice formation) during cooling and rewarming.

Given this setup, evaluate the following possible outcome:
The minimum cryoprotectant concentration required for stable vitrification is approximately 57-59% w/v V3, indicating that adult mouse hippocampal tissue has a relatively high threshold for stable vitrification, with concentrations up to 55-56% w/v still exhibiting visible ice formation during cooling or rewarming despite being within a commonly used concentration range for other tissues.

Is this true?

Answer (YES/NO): YES